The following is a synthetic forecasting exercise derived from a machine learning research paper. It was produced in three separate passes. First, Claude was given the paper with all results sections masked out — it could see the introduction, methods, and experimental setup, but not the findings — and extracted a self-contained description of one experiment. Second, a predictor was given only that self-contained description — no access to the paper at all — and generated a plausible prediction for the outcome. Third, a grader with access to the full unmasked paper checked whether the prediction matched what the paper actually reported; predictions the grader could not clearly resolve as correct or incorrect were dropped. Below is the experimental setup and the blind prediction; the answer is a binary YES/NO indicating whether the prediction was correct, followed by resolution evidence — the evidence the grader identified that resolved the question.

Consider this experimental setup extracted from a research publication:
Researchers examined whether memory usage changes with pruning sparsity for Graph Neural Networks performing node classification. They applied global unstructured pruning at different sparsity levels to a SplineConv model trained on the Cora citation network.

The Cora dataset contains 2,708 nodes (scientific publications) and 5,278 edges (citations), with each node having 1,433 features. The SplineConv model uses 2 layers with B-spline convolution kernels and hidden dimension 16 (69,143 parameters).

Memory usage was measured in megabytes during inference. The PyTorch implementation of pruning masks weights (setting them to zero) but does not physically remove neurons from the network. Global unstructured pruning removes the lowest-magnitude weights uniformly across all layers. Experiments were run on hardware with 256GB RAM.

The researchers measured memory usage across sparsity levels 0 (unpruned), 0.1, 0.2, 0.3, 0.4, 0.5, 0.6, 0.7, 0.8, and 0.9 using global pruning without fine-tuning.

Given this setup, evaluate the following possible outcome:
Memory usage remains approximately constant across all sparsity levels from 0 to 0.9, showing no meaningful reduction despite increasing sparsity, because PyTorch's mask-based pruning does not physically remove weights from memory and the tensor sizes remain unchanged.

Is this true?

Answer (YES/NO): YES